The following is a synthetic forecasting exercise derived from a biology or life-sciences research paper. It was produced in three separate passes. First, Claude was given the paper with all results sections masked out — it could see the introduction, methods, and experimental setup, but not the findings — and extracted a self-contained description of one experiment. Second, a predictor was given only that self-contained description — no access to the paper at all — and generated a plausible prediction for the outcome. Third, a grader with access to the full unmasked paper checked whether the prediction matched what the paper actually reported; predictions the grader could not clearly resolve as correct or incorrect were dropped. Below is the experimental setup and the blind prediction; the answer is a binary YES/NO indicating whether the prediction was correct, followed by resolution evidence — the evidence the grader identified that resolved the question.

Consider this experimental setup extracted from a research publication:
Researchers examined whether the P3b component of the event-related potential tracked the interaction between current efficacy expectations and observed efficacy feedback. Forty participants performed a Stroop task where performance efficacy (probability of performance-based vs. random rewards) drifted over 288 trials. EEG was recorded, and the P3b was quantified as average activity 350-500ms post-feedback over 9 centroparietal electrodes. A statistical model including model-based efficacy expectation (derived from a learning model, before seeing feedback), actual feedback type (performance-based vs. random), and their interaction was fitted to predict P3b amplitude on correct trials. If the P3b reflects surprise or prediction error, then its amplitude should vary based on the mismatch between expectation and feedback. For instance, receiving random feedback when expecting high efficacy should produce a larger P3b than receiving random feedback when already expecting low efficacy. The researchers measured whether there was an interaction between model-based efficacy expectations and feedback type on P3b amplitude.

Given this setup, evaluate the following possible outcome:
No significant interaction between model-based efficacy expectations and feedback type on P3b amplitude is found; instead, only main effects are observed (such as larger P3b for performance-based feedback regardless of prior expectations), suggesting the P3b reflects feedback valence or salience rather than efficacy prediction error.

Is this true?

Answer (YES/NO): NO